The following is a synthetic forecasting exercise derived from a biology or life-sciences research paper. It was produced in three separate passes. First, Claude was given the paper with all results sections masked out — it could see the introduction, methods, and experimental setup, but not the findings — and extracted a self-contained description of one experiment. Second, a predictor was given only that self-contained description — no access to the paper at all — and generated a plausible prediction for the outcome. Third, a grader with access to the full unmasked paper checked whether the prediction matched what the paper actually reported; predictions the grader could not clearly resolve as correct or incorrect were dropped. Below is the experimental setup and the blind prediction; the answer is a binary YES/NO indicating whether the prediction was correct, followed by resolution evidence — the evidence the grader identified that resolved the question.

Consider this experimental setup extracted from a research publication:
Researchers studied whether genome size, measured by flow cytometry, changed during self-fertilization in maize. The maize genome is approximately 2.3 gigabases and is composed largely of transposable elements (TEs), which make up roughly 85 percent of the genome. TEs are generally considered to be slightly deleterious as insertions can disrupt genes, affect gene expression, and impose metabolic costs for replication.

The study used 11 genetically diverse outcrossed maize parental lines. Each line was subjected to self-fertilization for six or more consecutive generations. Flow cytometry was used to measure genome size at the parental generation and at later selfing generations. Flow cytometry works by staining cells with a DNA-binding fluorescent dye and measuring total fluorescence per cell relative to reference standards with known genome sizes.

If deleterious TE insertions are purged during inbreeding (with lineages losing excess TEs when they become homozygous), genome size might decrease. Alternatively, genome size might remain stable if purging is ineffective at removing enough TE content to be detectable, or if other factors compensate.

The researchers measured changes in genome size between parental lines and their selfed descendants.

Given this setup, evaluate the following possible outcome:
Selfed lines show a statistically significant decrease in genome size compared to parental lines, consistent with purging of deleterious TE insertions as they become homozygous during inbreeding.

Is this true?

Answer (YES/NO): NO